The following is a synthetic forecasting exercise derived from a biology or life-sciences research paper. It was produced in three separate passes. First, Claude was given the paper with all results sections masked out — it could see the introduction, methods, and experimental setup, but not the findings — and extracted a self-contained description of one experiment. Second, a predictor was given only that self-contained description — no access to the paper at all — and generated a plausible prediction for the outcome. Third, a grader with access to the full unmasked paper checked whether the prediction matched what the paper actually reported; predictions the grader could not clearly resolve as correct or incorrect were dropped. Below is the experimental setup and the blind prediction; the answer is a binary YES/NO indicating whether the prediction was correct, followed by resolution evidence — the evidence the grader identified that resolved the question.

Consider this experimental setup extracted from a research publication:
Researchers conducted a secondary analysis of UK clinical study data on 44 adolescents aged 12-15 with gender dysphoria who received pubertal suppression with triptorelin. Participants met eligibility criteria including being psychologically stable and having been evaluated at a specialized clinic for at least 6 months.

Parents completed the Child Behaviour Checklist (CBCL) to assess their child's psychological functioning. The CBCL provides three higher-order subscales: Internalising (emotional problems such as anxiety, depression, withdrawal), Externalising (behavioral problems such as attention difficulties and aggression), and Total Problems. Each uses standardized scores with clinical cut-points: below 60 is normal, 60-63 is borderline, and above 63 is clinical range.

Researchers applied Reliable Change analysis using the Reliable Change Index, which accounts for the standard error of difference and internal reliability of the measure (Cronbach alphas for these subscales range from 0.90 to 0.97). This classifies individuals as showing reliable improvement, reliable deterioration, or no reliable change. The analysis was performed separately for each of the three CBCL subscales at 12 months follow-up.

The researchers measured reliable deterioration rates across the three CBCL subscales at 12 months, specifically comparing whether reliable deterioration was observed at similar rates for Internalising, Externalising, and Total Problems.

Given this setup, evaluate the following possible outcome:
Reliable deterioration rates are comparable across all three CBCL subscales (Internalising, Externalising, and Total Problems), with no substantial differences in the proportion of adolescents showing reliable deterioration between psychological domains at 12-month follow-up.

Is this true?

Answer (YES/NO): NO